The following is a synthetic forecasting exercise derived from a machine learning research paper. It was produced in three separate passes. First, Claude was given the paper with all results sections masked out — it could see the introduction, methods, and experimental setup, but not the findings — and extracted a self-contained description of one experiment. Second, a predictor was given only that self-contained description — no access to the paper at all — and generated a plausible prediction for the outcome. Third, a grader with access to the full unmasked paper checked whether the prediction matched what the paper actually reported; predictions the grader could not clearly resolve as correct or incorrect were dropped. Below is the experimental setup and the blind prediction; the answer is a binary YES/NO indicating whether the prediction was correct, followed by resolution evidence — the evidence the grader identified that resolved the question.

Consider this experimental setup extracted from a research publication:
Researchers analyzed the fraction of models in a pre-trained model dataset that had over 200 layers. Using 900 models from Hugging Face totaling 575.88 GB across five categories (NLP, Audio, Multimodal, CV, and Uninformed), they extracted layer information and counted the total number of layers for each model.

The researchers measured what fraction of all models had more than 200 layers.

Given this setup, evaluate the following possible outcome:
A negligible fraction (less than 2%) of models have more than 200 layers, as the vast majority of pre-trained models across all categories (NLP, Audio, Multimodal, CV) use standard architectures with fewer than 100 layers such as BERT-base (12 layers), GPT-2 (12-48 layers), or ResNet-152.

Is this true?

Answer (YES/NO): NO